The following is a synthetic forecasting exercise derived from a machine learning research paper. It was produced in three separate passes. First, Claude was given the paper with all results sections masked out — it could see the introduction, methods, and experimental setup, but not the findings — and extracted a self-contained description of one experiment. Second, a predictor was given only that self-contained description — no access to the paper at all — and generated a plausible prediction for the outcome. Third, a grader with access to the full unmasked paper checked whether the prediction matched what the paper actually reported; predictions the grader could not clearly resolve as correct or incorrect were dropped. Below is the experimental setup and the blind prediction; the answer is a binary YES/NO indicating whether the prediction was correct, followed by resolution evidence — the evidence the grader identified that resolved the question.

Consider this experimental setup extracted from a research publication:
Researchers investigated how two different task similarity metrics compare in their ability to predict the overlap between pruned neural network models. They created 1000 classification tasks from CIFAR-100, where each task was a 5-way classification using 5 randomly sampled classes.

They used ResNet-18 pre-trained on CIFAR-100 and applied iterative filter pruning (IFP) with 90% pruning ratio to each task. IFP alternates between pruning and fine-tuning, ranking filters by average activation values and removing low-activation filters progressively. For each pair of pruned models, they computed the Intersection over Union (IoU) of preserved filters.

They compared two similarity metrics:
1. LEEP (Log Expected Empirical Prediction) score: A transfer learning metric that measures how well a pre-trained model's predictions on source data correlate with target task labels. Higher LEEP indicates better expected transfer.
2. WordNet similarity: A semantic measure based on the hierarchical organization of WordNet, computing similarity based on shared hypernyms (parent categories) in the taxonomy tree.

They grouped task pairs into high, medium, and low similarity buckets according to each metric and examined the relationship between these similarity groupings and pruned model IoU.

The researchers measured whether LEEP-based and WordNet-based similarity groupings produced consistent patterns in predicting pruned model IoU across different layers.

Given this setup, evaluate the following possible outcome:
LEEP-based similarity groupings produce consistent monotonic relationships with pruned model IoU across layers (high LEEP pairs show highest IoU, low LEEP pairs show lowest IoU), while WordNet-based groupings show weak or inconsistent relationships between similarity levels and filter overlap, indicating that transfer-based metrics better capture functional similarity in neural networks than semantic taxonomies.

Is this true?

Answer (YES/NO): NO